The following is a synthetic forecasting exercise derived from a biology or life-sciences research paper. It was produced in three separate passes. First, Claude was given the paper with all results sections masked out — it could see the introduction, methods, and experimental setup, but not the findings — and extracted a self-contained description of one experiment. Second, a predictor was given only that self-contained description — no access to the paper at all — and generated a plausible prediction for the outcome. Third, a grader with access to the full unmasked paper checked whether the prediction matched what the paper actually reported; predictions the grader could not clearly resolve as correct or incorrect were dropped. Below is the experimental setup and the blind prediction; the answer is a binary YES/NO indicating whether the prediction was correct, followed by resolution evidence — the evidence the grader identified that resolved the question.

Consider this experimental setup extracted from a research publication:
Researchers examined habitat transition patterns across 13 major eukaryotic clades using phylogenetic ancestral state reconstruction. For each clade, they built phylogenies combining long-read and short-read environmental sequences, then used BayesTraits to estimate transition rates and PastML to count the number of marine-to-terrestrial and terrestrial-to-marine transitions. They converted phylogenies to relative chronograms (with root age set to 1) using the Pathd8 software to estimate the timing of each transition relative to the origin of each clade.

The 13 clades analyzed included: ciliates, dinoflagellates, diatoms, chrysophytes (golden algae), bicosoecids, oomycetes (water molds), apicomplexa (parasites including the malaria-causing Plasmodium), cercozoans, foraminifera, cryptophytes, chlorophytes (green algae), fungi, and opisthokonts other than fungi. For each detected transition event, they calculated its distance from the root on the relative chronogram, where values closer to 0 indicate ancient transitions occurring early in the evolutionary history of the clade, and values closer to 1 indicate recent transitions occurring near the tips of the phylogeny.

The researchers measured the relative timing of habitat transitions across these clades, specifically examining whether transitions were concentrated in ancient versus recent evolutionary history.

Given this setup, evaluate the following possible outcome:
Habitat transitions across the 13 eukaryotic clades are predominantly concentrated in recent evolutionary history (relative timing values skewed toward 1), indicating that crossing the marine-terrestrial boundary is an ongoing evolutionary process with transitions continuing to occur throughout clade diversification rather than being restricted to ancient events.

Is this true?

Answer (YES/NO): YES